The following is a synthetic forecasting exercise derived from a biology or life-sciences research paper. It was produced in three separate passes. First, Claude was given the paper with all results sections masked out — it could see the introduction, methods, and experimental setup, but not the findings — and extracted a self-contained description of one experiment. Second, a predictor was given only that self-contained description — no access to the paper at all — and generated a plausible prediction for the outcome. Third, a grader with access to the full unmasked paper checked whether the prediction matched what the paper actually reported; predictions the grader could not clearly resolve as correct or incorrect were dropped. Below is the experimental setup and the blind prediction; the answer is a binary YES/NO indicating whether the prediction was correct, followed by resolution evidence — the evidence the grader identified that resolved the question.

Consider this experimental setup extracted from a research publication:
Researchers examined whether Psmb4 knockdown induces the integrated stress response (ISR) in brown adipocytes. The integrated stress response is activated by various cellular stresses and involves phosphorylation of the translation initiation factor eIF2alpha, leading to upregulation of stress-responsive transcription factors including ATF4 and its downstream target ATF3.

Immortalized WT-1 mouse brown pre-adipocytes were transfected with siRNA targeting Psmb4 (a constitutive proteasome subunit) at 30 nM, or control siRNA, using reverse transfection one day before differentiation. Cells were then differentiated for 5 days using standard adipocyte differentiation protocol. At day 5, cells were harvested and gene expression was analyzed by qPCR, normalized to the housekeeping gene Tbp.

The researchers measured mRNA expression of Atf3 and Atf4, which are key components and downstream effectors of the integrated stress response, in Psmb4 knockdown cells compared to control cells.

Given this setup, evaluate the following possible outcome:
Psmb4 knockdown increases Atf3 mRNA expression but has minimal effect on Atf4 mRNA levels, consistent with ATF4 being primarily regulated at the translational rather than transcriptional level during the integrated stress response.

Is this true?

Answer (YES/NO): YES